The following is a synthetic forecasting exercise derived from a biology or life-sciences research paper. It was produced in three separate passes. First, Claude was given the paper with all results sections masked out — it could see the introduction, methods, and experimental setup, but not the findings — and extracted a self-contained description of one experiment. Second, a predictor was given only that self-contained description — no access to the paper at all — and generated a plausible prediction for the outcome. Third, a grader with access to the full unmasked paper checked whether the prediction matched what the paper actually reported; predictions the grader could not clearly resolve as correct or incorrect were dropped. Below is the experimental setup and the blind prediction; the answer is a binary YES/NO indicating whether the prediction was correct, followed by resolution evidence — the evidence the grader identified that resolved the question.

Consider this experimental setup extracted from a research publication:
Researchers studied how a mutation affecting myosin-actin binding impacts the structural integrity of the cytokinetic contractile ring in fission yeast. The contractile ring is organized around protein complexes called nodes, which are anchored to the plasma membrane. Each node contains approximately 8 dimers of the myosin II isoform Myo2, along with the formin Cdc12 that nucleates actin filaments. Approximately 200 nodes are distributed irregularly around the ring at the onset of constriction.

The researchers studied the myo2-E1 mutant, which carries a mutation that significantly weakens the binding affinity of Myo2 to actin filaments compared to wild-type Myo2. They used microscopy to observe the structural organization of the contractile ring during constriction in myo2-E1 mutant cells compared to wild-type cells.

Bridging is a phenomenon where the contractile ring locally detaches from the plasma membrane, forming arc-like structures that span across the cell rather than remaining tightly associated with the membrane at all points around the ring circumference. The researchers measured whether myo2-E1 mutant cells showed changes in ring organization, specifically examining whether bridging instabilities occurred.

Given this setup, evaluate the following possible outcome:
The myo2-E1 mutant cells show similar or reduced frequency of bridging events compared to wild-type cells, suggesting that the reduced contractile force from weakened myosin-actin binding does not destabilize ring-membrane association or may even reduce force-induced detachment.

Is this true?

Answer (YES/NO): NO